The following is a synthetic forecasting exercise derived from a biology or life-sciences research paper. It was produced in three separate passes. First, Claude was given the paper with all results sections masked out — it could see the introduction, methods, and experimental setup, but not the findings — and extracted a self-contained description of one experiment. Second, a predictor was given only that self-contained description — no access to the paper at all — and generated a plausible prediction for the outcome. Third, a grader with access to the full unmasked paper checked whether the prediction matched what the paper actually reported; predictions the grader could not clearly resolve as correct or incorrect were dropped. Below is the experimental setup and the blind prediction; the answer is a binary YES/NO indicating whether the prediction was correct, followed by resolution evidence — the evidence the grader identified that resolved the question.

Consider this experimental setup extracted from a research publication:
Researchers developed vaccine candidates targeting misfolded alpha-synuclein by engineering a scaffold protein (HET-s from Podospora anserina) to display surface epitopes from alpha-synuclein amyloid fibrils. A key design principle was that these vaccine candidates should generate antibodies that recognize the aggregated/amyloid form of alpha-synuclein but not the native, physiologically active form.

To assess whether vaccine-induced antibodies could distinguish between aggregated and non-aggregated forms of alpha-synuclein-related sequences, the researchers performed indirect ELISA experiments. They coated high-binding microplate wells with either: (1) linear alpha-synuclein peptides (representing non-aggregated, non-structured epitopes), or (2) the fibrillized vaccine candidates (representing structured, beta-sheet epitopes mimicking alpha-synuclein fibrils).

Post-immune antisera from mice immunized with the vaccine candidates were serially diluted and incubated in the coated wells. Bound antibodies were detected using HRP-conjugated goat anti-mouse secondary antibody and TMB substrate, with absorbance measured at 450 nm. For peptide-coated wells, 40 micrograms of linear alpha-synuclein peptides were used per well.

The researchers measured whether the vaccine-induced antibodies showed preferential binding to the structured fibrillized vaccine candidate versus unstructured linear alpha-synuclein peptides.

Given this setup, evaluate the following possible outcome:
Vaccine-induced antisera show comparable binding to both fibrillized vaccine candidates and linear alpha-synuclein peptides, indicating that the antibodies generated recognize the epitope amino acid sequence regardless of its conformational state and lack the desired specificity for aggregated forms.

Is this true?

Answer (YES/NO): NO